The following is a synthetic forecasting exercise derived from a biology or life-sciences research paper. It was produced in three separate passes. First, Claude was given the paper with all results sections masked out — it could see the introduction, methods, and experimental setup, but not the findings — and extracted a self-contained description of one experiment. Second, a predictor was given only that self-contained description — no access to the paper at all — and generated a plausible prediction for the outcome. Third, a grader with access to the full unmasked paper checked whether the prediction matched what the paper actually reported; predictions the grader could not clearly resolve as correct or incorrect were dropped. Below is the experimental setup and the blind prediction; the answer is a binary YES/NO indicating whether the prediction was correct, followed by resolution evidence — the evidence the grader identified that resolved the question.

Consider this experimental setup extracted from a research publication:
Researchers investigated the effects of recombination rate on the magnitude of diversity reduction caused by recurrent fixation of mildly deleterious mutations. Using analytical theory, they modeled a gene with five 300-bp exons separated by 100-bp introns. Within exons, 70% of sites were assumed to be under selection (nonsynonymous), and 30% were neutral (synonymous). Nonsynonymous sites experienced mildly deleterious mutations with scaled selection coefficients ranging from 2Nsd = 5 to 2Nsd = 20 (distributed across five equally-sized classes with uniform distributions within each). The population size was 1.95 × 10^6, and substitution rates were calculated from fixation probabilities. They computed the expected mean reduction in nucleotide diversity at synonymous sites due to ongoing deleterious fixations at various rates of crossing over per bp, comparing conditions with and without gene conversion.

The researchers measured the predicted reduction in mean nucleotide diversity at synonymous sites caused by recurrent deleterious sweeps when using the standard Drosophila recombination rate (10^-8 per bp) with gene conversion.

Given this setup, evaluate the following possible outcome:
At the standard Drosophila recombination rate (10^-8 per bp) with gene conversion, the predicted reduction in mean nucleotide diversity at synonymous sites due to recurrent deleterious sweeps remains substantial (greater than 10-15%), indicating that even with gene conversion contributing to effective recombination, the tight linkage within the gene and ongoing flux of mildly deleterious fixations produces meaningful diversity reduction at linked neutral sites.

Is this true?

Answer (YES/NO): NO